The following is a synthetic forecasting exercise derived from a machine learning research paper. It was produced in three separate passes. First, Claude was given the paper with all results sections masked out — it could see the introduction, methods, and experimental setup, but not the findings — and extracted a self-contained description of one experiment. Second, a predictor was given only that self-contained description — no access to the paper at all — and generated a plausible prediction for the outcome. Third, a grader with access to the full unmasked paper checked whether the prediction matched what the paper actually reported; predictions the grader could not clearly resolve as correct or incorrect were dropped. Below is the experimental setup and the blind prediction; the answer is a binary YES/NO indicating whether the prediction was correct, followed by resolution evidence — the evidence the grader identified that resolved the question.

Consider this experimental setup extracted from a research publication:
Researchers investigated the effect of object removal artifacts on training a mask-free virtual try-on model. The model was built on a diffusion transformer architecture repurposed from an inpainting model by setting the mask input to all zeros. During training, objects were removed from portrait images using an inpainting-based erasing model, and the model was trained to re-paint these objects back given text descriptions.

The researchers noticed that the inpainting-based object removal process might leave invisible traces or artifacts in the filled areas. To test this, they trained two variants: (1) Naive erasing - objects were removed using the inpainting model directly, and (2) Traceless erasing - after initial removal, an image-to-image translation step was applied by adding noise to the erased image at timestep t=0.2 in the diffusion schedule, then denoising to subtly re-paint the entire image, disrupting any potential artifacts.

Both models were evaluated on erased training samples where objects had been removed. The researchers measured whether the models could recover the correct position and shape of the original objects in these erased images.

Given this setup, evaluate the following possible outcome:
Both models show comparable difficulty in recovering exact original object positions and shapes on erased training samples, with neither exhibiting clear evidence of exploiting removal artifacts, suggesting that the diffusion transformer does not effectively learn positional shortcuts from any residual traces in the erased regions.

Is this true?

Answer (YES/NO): NO